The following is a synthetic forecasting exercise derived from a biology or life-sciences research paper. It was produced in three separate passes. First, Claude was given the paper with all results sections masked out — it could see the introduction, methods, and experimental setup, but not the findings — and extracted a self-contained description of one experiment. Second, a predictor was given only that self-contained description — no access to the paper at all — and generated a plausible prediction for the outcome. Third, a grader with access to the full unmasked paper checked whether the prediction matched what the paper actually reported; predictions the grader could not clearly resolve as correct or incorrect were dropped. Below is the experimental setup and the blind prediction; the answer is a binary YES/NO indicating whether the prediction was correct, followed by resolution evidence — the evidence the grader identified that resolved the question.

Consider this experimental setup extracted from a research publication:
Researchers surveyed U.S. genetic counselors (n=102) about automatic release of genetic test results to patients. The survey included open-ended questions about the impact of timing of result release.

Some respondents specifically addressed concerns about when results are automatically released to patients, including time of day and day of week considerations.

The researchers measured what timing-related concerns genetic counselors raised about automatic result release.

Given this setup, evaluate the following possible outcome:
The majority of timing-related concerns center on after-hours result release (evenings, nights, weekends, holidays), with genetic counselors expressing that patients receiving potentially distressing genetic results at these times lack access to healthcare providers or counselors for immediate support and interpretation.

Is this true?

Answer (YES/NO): YES